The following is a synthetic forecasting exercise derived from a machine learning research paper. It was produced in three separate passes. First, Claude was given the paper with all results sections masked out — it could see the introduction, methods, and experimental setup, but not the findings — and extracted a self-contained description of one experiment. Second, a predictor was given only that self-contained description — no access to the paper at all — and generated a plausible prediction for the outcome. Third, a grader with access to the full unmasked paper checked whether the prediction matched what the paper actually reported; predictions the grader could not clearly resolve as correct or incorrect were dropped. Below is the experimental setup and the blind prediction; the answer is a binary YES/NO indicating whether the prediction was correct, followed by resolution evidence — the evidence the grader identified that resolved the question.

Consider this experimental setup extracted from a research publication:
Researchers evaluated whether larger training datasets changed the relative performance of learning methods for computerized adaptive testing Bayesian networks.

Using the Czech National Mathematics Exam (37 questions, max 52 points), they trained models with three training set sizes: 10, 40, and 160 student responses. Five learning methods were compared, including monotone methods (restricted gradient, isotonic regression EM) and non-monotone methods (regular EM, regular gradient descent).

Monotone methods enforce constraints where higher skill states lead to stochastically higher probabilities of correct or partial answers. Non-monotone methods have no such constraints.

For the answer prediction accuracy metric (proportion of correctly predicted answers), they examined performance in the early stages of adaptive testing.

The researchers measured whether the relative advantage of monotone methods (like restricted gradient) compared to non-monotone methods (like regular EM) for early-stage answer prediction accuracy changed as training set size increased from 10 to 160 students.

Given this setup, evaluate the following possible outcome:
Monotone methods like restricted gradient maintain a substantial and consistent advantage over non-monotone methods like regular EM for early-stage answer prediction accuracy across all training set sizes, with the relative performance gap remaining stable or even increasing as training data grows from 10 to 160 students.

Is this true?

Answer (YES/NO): NO